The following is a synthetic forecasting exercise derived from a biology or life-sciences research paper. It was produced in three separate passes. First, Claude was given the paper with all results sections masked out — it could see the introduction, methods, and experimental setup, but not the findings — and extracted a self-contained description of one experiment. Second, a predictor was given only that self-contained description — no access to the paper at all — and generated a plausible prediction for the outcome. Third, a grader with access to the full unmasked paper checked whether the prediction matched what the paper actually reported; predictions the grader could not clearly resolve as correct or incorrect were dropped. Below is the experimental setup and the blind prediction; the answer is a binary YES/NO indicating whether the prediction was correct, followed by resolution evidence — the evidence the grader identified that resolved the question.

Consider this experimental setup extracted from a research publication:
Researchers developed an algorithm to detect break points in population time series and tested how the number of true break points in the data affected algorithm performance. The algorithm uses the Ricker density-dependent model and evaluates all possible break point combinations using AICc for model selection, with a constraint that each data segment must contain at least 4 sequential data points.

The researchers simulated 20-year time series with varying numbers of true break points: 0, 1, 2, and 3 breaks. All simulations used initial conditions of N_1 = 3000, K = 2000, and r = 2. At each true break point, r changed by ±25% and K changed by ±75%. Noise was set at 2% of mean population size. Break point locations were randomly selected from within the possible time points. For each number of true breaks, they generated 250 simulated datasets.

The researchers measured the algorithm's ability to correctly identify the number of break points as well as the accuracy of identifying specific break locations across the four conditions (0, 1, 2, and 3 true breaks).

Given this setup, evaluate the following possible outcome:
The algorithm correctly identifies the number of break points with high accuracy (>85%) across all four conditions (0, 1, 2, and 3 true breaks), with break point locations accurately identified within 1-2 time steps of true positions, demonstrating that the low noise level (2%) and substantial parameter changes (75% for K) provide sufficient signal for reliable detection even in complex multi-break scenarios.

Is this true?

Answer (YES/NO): NO